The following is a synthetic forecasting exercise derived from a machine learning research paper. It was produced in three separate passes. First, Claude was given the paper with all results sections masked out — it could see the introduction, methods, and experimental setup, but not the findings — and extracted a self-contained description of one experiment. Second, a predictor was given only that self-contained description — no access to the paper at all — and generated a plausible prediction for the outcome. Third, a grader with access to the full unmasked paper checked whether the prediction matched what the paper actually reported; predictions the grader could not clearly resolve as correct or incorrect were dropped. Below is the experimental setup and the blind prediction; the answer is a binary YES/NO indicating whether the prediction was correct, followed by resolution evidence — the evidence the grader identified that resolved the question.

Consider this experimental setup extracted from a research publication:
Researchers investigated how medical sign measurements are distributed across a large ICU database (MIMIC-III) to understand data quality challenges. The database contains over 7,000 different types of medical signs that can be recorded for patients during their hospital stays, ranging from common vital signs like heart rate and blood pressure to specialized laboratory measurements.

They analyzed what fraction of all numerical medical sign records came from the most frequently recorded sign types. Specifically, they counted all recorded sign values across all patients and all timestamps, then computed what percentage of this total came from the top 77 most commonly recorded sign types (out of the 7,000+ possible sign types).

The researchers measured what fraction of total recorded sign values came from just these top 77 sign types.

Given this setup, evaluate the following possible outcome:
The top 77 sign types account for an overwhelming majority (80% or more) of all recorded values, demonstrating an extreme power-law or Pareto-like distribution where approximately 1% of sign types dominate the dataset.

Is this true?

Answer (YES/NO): NO